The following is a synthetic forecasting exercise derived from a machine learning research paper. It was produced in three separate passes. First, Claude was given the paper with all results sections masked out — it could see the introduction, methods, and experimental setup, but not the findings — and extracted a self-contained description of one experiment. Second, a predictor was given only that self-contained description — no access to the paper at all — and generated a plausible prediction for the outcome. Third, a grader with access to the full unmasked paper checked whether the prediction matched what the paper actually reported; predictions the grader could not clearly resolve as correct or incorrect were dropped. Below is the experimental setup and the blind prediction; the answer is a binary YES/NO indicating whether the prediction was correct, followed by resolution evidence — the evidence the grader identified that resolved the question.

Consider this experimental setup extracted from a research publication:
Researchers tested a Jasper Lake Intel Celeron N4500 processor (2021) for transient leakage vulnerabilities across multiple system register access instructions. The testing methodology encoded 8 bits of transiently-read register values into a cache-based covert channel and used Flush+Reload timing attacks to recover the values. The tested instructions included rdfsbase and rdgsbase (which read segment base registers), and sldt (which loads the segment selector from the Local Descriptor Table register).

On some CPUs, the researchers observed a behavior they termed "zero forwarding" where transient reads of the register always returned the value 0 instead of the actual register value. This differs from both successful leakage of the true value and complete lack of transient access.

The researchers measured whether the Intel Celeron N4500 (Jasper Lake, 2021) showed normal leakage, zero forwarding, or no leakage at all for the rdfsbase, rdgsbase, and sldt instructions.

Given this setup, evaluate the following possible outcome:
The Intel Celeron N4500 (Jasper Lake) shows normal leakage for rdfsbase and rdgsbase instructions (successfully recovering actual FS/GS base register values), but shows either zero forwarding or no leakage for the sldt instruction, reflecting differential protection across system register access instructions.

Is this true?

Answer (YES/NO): NO